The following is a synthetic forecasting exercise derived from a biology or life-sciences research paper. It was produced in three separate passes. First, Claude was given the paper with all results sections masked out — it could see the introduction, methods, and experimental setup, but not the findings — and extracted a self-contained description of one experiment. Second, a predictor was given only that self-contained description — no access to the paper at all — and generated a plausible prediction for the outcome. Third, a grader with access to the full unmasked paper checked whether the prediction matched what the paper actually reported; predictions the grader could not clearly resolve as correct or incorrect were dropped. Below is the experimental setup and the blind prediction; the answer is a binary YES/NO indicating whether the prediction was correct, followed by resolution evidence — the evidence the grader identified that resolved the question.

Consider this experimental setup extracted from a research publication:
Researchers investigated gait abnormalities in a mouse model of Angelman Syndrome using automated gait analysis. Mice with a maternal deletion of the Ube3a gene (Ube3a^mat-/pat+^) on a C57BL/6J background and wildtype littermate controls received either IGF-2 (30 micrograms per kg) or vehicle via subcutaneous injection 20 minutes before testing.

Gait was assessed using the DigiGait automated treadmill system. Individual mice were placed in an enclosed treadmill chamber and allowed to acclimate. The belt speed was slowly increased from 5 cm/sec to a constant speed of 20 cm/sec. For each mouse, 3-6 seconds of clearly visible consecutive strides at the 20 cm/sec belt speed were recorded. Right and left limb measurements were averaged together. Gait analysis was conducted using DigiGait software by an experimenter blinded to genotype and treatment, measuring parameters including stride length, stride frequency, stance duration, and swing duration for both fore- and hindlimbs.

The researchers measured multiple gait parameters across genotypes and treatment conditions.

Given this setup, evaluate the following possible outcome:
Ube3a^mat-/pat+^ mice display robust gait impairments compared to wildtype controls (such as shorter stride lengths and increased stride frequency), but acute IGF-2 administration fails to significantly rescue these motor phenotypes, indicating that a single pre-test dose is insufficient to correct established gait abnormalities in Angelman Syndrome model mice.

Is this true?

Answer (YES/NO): NO